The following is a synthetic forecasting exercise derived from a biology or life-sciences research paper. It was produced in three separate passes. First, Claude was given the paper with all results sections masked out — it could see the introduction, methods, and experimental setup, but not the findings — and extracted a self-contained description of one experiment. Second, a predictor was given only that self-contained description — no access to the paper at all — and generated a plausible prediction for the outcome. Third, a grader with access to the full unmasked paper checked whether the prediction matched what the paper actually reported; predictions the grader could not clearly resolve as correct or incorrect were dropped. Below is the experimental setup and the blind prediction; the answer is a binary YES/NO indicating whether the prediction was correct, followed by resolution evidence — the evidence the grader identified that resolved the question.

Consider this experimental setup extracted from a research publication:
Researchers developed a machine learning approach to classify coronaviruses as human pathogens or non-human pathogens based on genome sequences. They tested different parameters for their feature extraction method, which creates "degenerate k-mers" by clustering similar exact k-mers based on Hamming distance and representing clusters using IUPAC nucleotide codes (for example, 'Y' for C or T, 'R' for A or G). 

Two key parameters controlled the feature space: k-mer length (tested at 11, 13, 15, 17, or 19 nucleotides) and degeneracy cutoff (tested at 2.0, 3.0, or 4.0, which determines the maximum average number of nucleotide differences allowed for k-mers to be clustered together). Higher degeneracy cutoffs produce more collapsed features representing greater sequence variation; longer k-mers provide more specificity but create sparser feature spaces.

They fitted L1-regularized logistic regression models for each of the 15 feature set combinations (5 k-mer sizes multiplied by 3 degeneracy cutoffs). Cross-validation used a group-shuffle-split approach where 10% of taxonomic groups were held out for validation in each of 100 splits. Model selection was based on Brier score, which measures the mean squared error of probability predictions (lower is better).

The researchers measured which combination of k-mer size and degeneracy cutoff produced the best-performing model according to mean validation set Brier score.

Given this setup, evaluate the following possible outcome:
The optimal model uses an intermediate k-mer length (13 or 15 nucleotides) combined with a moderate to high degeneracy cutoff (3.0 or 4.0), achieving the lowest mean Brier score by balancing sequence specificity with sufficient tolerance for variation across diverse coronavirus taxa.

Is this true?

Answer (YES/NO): NO